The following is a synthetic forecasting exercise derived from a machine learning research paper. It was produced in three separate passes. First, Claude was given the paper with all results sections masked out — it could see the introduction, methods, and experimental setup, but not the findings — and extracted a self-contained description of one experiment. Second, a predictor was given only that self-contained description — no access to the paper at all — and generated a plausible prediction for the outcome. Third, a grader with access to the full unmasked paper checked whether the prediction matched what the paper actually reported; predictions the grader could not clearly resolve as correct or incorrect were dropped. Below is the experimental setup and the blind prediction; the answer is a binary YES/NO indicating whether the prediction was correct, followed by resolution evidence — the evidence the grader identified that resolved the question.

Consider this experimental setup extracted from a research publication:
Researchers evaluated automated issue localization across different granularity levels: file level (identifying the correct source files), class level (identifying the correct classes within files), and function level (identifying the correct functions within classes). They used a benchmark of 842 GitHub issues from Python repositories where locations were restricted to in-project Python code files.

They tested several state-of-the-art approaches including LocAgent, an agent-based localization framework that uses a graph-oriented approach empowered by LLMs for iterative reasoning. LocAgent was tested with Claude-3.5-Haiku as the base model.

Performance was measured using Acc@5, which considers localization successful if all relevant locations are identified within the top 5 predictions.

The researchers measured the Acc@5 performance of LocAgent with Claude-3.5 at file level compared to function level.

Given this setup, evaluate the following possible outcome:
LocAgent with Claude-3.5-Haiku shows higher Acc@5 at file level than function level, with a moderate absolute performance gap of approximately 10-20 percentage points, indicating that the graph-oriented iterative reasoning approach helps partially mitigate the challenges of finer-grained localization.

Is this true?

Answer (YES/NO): YES